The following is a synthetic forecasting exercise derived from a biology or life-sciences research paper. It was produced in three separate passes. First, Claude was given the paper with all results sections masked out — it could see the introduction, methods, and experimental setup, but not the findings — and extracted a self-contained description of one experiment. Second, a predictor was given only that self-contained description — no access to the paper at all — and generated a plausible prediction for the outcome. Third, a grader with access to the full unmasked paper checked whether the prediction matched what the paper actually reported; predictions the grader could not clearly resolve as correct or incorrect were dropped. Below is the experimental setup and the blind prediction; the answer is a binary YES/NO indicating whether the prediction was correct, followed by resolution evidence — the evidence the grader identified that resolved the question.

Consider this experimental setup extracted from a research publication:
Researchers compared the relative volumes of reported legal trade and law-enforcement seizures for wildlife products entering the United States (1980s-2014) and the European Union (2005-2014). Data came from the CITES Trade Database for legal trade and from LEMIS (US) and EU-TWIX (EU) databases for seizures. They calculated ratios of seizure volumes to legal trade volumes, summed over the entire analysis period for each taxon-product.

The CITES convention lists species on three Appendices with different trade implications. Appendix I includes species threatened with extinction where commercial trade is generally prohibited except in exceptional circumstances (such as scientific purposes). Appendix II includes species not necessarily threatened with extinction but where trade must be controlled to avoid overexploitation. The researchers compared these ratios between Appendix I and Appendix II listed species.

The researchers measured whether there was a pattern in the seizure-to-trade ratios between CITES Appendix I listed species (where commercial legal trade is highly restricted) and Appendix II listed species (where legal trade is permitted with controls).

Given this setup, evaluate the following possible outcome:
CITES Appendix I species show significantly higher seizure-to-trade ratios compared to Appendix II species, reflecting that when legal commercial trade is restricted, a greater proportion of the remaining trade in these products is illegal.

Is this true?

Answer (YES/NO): YES